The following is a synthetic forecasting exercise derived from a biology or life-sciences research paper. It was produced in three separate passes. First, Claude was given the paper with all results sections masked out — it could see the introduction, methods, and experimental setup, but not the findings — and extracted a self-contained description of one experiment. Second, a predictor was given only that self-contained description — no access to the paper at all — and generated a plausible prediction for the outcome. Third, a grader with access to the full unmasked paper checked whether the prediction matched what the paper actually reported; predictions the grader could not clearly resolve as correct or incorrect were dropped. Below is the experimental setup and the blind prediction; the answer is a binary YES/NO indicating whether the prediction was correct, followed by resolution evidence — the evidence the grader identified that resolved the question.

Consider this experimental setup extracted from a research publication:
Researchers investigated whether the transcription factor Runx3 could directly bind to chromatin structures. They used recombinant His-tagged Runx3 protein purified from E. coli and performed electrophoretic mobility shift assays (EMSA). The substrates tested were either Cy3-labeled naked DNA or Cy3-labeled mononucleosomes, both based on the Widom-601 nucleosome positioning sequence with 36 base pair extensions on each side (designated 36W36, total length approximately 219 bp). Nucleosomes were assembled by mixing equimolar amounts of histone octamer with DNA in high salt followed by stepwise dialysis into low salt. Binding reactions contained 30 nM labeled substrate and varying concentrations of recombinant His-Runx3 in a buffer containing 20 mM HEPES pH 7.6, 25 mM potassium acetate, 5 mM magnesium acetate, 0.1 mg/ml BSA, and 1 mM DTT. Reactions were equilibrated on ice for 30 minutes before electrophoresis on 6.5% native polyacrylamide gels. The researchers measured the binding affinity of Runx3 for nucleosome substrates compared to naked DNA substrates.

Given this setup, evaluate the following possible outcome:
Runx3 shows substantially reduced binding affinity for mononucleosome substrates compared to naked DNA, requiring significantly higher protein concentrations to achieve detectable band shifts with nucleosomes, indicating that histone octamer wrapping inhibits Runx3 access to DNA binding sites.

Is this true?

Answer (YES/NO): YES